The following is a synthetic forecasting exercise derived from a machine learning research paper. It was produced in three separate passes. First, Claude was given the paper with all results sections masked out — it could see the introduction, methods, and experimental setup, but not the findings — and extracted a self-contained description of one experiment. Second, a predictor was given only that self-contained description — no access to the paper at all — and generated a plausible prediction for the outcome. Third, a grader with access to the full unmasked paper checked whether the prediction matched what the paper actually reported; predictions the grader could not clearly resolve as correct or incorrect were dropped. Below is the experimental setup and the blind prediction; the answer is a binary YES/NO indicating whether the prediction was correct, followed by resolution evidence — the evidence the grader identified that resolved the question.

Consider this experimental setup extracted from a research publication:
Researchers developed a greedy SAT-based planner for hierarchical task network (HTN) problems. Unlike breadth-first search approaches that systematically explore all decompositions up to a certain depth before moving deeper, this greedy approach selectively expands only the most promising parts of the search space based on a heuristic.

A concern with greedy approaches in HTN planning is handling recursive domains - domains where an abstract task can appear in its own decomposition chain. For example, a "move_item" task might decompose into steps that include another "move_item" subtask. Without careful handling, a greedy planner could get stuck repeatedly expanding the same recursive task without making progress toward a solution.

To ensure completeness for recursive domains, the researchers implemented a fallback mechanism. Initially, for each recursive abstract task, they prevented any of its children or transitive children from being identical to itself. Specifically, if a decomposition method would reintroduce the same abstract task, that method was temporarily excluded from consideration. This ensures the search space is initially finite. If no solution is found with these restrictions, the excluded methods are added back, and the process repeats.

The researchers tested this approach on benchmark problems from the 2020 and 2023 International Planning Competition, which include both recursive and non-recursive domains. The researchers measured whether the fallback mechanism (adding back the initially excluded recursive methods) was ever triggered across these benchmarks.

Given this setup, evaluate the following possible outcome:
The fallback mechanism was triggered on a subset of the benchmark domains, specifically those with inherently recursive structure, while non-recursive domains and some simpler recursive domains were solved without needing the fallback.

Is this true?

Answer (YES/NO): NO